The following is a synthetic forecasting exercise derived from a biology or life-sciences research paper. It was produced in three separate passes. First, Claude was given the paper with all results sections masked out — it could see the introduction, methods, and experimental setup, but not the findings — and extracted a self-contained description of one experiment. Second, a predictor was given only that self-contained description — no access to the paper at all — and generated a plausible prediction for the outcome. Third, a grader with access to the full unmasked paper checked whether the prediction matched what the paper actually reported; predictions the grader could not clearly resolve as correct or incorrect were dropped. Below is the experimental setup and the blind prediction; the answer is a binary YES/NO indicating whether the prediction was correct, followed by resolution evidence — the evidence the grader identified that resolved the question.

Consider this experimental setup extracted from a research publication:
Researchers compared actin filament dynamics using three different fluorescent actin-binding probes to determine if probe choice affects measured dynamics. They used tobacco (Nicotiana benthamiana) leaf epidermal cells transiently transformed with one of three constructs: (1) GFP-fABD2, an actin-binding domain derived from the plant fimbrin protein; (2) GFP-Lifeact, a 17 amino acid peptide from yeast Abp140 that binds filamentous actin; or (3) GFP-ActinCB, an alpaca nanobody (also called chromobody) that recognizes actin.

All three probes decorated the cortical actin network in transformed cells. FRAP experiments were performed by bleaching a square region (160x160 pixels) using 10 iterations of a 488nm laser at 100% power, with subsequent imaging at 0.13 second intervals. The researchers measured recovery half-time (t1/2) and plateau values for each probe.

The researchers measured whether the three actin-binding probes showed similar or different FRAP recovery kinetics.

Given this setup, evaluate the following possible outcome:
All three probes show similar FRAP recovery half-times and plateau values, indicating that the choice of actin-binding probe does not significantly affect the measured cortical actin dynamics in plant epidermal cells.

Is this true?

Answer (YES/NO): NO